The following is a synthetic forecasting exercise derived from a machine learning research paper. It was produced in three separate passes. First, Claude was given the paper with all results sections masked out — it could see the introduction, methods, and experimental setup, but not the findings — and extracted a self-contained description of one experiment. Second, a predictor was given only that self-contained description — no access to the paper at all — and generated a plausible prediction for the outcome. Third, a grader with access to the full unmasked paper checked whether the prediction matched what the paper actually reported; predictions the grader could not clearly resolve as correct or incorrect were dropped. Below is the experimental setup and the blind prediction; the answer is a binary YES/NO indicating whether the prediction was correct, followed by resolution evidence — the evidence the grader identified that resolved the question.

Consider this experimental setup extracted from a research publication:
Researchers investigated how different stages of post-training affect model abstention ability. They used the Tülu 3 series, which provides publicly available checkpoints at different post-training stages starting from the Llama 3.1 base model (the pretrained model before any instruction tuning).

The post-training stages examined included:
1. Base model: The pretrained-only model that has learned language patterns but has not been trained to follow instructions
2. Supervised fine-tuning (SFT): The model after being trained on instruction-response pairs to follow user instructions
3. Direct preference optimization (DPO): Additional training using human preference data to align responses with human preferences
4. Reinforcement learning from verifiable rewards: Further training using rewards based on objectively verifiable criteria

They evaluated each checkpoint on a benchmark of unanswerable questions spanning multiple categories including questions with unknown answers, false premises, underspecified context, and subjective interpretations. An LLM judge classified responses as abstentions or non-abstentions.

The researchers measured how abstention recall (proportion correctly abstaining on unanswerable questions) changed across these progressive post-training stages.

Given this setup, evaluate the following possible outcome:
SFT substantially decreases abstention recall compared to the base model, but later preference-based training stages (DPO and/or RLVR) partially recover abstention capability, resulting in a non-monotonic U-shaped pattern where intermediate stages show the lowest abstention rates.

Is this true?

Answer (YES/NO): NO